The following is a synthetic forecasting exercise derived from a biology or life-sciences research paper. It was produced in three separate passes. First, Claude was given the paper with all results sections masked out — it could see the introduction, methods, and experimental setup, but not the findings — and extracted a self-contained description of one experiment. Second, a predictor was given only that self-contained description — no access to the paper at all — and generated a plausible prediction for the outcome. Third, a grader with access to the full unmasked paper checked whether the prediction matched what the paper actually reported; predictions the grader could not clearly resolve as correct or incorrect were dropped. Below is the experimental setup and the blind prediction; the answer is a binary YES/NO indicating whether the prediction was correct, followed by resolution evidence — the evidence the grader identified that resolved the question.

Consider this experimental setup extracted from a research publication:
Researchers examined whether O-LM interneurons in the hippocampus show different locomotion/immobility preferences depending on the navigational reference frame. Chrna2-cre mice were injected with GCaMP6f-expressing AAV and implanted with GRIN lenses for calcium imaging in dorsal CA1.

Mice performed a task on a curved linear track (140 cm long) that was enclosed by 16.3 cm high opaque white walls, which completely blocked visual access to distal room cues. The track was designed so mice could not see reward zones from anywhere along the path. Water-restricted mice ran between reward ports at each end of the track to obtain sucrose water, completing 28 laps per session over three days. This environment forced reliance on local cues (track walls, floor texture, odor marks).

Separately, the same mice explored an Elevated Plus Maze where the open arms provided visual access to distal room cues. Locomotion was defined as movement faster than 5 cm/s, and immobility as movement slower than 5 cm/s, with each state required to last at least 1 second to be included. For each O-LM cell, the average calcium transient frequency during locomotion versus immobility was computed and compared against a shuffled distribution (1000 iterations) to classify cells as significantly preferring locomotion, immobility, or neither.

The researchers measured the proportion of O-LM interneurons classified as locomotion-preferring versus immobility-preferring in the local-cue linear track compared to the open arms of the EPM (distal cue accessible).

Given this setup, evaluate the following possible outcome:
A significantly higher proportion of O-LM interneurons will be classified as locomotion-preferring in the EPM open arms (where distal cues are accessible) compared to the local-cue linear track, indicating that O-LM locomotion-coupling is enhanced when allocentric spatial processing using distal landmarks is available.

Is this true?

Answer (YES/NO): NO